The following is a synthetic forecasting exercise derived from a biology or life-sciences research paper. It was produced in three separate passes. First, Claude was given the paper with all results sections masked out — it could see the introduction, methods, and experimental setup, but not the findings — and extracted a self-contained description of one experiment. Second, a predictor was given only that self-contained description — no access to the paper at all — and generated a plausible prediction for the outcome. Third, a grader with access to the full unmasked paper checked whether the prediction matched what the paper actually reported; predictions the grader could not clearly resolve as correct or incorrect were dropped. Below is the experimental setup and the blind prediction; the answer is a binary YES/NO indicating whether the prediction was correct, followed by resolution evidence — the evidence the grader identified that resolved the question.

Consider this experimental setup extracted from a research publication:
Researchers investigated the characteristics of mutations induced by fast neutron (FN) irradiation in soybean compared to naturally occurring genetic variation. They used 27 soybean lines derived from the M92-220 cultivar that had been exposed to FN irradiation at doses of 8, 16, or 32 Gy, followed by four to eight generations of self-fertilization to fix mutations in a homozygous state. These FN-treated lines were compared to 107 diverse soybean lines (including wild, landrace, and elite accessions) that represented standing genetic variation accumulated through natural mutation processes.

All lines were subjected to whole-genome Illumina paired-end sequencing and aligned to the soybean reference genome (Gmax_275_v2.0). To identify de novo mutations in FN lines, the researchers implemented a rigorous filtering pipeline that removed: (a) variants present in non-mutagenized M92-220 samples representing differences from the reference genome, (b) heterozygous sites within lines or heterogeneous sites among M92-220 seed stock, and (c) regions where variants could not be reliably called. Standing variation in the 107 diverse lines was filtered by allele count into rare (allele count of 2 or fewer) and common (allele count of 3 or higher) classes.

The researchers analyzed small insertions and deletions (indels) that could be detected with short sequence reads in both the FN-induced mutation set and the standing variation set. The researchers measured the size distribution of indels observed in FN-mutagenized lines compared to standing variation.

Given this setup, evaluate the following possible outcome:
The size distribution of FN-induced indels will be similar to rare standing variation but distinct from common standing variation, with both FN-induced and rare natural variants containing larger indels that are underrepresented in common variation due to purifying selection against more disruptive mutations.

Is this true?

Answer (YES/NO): NO